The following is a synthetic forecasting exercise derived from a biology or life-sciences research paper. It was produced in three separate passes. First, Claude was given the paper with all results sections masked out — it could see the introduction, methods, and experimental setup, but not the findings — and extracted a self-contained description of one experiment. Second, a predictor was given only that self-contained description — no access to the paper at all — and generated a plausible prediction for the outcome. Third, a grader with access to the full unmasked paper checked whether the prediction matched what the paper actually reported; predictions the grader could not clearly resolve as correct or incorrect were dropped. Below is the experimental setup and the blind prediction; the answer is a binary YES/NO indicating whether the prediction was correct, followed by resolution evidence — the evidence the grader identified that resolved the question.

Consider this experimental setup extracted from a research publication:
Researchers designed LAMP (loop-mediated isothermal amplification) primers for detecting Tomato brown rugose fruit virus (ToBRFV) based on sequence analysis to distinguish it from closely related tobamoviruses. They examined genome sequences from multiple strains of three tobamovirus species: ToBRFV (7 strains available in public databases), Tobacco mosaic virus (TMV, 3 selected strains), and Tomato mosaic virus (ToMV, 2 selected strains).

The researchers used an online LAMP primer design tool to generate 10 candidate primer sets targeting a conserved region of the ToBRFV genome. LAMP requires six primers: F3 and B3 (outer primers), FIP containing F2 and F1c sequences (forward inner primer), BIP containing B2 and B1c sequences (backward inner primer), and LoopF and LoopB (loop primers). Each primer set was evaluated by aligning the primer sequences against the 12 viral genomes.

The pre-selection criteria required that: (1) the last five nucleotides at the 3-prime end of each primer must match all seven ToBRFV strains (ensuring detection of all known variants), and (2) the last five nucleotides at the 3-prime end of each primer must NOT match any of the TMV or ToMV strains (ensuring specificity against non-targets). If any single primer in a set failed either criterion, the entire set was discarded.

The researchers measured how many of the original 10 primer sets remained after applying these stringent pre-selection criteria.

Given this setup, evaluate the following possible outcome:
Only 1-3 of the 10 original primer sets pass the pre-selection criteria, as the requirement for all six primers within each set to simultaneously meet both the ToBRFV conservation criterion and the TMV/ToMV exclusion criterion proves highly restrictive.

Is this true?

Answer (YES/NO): YES